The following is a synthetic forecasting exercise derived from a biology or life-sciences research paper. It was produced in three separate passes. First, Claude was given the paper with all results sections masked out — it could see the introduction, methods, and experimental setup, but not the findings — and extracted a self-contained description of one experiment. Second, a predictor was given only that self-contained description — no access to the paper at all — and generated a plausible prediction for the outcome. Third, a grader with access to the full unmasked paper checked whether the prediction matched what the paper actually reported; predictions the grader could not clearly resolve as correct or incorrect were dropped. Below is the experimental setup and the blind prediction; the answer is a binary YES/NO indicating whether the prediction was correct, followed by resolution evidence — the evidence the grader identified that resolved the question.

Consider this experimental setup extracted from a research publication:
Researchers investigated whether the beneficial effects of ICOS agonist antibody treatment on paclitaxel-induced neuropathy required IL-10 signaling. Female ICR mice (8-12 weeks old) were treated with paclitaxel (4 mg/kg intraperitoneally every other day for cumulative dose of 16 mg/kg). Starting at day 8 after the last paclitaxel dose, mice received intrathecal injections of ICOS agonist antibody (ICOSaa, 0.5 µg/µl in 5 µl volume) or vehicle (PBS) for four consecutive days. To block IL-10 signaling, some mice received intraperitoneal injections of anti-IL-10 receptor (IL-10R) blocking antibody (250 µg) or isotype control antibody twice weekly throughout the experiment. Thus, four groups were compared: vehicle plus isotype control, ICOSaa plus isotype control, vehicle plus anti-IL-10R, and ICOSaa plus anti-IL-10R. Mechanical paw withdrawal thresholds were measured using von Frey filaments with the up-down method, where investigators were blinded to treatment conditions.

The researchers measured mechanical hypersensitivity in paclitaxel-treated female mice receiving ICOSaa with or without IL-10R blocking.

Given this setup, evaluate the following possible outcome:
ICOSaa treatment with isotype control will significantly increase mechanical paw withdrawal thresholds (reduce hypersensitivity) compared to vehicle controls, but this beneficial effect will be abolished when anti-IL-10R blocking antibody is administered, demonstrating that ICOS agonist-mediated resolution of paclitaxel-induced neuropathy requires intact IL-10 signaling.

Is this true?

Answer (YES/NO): YES